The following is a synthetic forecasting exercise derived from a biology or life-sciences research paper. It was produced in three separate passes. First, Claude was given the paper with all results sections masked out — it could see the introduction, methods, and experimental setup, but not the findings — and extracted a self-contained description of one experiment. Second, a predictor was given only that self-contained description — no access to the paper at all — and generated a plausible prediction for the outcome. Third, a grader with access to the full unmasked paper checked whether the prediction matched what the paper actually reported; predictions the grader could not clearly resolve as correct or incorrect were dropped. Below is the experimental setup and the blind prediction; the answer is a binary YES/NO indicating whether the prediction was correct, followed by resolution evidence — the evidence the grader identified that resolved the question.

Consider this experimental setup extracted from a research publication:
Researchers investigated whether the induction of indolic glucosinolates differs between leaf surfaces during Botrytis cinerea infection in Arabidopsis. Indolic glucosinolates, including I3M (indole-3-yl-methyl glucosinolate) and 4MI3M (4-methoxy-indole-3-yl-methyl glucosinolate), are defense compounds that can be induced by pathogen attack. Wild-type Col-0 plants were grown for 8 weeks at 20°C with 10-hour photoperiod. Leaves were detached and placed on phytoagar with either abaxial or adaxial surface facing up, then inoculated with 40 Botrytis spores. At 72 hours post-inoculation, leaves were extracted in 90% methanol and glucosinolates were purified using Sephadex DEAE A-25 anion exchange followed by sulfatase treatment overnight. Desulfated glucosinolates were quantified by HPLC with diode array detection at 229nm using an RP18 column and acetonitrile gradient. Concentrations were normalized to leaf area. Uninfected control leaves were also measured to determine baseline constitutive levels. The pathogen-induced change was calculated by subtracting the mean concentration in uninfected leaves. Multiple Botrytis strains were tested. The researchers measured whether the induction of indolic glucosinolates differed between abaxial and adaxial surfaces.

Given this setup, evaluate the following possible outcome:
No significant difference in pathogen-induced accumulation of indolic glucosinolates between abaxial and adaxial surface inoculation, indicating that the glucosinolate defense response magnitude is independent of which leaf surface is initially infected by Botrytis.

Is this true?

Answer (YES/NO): YES